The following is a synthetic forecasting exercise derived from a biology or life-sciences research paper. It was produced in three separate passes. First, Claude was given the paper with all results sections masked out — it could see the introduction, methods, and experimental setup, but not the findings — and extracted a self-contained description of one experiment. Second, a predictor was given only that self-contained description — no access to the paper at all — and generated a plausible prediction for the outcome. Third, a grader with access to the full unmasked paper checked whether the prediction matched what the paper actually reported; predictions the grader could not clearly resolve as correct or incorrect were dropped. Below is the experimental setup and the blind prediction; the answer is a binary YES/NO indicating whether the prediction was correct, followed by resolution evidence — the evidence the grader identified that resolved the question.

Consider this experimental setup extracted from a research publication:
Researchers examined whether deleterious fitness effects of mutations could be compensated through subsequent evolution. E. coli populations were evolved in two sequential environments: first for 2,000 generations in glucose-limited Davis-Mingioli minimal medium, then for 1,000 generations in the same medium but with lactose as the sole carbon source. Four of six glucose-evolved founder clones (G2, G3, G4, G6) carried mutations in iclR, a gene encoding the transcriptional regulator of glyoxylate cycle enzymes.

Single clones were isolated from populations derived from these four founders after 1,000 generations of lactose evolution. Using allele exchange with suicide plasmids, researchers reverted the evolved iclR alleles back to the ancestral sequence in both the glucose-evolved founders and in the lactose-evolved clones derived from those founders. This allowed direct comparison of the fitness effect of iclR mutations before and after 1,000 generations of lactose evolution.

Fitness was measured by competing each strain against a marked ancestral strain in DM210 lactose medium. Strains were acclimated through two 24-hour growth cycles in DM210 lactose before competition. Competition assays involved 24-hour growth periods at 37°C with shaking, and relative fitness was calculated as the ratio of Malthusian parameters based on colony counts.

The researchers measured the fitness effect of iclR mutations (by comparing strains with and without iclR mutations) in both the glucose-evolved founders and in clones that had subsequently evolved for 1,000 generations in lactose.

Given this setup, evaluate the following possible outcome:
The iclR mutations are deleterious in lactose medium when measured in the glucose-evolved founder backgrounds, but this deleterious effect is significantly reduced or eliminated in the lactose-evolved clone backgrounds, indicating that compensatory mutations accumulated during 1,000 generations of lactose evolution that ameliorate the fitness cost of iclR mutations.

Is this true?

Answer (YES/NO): YES